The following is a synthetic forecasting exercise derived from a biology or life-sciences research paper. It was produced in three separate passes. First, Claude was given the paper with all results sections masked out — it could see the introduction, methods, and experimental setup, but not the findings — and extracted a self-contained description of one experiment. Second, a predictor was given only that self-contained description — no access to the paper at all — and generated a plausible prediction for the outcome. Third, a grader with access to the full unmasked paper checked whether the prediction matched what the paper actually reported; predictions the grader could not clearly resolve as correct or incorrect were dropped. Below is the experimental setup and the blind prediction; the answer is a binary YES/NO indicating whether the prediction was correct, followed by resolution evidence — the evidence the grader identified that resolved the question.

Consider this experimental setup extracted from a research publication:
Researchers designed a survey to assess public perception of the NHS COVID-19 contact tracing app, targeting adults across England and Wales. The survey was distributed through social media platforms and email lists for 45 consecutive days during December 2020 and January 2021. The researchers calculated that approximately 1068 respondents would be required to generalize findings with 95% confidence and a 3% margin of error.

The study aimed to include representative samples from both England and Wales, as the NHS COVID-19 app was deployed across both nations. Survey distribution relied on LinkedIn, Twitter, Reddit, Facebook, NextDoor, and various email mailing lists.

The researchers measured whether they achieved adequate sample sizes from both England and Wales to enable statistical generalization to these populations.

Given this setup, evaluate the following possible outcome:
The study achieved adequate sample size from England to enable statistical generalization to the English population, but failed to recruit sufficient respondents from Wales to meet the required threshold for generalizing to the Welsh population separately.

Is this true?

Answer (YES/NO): YES